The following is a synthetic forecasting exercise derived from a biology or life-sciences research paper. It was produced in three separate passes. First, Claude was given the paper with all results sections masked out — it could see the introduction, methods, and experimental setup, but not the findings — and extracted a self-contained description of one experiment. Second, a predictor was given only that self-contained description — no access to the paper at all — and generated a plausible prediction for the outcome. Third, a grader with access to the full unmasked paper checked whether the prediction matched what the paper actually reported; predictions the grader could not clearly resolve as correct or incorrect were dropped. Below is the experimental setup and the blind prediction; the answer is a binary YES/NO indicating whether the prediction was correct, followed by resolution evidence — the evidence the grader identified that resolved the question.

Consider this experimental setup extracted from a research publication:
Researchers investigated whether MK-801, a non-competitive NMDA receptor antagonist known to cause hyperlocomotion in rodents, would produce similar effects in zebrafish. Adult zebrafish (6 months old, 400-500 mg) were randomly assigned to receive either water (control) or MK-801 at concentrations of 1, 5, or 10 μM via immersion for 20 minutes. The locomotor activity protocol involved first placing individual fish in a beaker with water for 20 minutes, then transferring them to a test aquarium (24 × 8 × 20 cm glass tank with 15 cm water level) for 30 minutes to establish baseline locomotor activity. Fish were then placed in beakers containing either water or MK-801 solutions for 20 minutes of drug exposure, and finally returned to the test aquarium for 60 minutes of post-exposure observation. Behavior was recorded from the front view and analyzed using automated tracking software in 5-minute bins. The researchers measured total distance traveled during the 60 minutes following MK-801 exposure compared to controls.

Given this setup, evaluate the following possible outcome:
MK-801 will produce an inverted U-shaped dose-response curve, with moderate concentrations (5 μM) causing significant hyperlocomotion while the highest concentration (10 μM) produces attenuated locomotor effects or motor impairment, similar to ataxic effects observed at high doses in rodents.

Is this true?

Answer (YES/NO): NO